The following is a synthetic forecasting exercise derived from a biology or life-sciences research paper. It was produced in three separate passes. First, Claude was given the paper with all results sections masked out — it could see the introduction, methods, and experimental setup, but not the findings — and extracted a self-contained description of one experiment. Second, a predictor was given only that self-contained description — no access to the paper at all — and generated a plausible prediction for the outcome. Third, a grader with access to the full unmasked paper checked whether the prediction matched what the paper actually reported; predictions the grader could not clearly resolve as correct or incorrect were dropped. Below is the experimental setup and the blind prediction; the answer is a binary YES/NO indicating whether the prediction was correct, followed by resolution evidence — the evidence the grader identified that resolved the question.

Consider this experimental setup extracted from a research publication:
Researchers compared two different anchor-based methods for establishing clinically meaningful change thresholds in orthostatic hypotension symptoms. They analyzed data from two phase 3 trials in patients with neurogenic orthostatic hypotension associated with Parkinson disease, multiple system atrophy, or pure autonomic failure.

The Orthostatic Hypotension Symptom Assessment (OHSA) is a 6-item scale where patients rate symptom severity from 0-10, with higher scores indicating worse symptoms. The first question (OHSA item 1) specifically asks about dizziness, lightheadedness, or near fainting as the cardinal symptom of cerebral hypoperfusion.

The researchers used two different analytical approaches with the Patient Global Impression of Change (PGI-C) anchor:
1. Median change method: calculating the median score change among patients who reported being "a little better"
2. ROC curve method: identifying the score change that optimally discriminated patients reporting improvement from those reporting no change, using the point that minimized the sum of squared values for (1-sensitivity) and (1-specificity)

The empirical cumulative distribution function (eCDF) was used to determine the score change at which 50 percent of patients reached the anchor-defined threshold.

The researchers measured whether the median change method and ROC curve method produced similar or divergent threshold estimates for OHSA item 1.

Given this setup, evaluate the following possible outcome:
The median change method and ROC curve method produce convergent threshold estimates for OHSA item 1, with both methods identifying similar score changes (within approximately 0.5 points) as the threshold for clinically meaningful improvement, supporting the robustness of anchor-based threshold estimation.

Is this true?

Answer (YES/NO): NO